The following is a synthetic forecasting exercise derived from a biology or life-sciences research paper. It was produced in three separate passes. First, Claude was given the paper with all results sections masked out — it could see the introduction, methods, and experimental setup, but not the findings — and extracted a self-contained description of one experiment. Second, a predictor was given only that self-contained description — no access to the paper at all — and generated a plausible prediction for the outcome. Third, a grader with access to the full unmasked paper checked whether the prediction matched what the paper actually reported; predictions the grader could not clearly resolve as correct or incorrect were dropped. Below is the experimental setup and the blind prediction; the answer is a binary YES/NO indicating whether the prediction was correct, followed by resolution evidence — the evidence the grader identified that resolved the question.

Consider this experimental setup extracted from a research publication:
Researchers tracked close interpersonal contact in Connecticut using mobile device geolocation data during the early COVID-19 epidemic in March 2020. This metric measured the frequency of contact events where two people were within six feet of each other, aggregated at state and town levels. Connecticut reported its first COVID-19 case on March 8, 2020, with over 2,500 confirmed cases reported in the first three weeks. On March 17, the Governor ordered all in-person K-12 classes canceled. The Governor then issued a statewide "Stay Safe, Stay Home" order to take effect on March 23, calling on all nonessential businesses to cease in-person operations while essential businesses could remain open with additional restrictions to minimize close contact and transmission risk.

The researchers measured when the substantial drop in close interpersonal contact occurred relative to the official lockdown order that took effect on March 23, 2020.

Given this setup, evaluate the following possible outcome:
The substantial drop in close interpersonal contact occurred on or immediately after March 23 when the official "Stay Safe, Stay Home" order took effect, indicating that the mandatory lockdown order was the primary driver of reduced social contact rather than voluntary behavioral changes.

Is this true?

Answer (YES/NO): NO